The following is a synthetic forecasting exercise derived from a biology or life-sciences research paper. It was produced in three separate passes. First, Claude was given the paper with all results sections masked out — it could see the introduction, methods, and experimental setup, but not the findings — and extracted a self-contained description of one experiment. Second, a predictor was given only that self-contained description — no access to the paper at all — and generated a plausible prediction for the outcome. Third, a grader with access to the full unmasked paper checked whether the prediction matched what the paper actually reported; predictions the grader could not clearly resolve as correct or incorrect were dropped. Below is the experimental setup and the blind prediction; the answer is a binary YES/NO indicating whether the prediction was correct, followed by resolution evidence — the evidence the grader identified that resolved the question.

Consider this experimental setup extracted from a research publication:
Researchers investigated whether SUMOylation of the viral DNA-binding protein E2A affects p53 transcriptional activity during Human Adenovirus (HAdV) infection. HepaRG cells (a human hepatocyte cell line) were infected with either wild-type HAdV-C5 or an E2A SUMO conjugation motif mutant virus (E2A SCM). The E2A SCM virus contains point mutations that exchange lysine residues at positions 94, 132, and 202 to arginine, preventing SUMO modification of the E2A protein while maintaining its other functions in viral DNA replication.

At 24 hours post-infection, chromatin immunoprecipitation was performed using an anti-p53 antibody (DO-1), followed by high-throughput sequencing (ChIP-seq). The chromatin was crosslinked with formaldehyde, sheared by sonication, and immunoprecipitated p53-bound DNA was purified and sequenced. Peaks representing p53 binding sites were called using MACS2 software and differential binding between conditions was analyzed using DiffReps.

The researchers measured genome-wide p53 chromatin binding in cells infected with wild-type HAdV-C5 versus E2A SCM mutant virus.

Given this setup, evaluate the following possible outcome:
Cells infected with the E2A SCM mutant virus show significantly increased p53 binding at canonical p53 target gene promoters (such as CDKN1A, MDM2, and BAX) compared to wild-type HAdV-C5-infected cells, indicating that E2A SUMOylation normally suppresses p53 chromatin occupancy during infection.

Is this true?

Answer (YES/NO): YES